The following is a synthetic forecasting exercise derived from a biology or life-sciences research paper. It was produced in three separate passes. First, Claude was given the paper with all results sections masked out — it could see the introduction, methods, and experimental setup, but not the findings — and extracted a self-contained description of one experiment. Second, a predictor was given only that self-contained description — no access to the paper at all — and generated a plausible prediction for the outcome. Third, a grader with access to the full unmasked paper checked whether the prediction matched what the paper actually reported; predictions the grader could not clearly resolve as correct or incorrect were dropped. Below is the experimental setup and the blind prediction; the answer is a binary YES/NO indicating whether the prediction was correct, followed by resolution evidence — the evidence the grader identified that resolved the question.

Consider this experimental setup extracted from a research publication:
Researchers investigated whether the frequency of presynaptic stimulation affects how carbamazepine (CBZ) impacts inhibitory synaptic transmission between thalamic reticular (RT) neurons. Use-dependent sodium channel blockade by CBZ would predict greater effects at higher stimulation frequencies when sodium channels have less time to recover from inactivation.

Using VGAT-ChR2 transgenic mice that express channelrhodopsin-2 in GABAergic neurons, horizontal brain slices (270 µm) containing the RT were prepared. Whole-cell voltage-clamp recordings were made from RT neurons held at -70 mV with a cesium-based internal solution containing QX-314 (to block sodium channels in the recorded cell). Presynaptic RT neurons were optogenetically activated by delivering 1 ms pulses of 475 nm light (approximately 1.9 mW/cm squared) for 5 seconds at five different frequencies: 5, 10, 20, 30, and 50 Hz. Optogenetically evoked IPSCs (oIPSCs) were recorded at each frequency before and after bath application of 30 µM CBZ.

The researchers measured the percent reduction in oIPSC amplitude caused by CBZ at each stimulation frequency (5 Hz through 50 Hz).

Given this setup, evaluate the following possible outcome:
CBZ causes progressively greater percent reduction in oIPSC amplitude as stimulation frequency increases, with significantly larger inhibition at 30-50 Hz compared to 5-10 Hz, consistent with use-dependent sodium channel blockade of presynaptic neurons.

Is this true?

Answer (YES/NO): NO